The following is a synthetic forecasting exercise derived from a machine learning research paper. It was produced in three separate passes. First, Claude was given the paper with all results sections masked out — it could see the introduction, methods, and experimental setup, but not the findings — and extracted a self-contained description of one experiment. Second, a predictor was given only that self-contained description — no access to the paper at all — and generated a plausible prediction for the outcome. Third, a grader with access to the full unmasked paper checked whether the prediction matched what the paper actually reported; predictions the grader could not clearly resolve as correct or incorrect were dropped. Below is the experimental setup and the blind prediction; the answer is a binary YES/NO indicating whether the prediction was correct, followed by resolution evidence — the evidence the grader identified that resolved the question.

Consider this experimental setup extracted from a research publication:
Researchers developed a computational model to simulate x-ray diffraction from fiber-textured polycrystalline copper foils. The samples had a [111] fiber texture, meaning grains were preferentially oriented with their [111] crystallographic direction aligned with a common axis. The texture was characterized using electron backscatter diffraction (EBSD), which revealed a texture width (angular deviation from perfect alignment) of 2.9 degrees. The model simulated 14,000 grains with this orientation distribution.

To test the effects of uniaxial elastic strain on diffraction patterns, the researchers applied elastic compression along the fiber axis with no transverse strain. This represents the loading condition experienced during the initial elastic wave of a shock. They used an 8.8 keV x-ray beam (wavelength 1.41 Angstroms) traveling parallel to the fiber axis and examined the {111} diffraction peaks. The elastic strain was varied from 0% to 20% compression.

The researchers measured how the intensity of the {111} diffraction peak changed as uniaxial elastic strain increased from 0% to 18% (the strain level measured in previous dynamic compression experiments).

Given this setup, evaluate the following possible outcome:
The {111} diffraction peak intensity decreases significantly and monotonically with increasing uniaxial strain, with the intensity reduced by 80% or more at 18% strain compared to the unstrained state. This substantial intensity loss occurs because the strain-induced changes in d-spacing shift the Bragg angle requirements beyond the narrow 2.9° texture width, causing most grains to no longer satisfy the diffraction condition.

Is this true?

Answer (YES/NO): NO